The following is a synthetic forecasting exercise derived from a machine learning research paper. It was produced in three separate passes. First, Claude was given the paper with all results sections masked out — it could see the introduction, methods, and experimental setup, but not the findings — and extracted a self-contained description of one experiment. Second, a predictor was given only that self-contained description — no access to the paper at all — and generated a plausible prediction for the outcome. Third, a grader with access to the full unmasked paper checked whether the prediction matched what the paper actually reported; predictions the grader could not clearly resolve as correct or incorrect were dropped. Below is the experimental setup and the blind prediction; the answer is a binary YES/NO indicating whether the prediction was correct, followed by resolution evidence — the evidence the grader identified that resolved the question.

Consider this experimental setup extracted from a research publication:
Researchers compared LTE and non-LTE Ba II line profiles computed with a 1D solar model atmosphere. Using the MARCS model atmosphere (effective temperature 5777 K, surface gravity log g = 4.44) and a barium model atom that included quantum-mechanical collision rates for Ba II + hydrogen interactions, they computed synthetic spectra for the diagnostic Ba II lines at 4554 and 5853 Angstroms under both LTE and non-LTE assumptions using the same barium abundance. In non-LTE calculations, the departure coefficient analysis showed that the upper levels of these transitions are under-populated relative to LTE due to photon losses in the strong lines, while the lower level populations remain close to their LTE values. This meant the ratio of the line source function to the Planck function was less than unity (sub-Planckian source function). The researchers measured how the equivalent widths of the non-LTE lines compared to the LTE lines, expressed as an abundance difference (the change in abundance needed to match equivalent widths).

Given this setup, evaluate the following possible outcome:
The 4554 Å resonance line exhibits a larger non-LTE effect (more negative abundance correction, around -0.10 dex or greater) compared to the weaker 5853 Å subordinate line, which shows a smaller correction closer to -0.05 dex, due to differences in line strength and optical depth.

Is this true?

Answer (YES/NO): NO